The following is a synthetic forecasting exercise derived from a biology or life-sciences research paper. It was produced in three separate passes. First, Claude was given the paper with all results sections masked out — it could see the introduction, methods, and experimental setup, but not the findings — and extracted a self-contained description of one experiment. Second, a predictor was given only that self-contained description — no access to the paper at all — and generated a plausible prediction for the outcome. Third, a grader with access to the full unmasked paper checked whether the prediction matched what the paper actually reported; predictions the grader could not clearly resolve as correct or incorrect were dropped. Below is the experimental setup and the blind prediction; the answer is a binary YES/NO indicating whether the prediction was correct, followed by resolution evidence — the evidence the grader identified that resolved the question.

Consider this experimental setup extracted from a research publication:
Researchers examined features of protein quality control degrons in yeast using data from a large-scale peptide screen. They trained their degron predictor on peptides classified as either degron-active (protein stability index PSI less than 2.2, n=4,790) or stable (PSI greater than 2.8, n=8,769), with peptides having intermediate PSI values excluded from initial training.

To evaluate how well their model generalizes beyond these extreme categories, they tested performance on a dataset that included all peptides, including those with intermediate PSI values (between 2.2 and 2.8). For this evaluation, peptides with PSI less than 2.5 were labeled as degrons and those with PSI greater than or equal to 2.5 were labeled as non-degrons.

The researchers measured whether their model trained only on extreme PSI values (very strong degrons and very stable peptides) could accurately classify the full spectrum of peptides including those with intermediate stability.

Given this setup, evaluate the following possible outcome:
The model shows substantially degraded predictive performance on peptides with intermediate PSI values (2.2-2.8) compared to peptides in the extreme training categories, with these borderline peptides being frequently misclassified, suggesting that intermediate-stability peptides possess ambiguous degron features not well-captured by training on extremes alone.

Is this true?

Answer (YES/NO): NO